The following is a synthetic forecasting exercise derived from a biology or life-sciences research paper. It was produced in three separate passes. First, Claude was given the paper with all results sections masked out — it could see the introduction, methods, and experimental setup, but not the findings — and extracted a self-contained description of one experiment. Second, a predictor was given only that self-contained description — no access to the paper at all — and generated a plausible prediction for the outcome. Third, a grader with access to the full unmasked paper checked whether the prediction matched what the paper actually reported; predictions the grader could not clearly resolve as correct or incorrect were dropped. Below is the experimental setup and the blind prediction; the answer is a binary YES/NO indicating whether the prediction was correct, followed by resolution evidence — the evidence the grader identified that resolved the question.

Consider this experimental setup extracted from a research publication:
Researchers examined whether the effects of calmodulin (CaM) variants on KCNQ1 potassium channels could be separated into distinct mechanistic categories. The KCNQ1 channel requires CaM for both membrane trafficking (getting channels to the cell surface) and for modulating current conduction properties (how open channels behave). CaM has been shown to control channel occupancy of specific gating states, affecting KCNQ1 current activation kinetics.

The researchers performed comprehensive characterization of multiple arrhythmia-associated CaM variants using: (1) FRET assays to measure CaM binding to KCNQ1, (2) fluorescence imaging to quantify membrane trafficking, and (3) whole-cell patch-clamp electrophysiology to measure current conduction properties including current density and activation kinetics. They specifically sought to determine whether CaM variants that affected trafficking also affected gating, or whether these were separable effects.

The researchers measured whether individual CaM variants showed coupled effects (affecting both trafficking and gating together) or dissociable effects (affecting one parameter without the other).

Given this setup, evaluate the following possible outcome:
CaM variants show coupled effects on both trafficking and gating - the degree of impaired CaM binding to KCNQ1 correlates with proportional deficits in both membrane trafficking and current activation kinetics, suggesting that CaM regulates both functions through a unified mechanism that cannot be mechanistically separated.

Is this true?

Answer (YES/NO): NO